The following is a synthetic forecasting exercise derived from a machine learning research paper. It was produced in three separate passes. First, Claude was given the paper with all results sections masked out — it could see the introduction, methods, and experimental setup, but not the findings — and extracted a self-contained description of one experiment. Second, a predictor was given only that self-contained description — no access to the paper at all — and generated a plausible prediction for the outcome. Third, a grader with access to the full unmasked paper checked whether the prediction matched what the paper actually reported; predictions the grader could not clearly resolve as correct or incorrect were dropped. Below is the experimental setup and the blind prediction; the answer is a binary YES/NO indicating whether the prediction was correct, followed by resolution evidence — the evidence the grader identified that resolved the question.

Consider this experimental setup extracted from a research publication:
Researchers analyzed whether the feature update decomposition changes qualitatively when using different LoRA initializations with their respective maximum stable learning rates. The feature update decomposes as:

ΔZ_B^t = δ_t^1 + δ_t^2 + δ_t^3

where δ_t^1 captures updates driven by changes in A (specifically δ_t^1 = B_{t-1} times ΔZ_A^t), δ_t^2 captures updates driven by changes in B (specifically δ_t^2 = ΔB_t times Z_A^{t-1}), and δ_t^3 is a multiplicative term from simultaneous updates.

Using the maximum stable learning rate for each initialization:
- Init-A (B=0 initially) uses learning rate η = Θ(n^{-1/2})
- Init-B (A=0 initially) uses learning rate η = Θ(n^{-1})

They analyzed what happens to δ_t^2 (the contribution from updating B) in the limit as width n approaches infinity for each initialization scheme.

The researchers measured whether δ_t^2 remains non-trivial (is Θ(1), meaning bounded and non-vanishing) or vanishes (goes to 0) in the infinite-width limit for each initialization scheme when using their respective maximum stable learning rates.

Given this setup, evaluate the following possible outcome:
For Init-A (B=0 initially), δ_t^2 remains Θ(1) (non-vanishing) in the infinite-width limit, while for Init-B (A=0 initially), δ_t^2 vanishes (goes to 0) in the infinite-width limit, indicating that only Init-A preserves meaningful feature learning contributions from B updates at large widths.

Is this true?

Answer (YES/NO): YES